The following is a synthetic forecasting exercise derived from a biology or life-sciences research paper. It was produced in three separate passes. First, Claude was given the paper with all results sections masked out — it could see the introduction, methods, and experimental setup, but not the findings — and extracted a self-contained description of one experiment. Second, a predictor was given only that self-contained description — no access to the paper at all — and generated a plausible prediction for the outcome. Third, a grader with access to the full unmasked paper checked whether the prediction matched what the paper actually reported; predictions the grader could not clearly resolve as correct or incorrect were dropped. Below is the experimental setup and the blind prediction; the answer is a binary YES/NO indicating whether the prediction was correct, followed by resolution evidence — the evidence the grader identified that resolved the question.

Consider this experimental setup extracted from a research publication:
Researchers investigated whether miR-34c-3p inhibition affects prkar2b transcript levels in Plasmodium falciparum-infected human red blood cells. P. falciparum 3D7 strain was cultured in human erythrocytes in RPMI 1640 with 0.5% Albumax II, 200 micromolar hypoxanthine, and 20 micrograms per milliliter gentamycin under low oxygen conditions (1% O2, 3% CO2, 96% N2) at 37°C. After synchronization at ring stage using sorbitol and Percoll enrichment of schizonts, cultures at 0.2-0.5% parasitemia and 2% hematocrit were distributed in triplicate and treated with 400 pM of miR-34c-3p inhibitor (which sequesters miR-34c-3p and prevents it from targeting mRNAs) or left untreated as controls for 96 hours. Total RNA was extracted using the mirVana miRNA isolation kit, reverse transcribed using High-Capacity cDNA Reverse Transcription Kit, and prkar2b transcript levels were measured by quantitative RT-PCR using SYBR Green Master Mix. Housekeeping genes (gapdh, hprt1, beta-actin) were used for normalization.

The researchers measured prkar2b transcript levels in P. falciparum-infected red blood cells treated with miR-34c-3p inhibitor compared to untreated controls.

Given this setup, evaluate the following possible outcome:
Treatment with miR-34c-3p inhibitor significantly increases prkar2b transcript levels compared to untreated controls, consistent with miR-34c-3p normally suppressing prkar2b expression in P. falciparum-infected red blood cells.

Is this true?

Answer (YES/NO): YES